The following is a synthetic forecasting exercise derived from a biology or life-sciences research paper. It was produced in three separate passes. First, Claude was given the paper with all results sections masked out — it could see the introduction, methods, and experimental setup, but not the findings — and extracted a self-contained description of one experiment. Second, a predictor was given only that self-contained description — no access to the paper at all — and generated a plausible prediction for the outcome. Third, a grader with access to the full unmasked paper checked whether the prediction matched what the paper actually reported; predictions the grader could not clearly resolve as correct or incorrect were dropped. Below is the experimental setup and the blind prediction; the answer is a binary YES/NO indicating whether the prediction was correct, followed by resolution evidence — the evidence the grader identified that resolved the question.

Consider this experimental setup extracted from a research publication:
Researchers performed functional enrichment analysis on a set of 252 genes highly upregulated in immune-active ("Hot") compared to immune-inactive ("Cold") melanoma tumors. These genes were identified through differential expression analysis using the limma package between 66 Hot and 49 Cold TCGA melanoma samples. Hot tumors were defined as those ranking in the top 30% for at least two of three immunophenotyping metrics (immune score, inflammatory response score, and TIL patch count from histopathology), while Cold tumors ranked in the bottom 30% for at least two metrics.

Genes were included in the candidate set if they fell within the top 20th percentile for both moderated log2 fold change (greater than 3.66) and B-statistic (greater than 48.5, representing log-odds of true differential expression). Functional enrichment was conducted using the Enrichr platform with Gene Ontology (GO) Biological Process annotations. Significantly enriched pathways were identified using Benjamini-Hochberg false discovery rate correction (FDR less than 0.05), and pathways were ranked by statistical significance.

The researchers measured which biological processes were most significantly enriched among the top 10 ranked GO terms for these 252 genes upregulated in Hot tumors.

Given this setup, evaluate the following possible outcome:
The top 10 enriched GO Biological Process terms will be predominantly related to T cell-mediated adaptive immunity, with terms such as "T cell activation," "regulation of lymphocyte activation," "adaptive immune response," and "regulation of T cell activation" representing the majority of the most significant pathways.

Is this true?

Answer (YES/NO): YES